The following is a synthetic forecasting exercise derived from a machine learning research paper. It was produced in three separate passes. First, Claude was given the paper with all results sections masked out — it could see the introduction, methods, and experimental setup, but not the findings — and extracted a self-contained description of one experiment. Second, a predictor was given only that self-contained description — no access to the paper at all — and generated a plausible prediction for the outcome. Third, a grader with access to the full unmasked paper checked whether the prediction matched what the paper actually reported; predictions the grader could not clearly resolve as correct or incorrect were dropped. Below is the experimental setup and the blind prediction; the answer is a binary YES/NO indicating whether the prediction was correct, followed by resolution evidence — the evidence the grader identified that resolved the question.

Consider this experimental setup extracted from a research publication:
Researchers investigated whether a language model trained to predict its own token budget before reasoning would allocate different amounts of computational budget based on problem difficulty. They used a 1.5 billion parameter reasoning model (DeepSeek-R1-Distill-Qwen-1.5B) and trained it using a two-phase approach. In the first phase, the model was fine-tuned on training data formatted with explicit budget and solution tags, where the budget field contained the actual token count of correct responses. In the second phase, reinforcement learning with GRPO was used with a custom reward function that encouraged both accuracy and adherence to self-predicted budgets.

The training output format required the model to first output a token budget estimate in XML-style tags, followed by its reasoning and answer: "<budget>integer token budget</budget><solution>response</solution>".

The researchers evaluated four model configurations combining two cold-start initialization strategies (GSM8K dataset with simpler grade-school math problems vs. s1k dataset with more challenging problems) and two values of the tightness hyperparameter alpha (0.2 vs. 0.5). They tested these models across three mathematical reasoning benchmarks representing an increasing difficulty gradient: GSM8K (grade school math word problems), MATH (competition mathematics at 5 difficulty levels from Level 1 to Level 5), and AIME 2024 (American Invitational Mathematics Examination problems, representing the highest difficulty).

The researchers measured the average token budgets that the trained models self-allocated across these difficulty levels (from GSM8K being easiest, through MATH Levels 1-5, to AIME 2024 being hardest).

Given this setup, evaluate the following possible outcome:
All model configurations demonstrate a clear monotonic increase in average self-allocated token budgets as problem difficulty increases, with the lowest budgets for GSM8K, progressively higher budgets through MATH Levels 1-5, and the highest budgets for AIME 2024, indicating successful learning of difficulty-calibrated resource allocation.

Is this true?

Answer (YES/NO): YES